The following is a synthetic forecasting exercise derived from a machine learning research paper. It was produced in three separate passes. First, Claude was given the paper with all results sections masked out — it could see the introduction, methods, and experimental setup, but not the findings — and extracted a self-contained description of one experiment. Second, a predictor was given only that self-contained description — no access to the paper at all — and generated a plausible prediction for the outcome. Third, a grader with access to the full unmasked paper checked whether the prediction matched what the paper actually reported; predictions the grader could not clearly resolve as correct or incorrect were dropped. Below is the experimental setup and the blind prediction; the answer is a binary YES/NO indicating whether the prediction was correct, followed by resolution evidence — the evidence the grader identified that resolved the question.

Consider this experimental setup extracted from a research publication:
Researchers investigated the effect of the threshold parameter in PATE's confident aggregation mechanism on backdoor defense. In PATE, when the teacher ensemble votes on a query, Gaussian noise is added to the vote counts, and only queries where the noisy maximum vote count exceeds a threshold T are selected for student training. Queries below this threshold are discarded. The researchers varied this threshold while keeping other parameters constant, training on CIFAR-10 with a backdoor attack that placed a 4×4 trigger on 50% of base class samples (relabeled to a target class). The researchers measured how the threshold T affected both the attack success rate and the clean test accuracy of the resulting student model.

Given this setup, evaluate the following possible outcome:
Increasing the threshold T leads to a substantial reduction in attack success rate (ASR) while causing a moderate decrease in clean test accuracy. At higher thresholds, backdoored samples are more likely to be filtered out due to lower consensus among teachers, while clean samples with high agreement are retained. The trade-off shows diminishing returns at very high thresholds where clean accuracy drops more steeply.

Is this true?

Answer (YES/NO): NO